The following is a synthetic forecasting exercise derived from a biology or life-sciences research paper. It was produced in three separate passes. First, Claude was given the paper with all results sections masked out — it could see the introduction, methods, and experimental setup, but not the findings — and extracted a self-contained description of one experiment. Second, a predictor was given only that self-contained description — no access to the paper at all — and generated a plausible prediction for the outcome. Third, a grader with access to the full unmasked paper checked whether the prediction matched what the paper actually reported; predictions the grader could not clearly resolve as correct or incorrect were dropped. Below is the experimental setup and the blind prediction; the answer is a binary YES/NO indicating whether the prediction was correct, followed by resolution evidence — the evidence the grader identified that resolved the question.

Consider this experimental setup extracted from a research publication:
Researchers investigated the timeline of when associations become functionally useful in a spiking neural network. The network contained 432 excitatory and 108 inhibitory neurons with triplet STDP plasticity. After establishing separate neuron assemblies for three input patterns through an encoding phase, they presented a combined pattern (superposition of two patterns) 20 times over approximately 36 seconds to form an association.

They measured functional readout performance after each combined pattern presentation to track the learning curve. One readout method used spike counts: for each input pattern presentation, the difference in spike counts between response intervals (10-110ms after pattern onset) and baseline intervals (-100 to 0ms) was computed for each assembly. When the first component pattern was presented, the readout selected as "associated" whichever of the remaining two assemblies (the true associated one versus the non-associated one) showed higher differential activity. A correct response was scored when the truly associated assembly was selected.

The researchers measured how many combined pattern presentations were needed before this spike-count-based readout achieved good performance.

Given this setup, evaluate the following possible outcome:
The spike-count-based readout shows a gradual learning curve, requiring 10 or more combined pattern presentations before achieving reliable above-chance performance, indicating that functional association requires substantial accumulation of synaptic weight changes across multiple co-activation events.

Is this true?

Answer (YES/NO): NO